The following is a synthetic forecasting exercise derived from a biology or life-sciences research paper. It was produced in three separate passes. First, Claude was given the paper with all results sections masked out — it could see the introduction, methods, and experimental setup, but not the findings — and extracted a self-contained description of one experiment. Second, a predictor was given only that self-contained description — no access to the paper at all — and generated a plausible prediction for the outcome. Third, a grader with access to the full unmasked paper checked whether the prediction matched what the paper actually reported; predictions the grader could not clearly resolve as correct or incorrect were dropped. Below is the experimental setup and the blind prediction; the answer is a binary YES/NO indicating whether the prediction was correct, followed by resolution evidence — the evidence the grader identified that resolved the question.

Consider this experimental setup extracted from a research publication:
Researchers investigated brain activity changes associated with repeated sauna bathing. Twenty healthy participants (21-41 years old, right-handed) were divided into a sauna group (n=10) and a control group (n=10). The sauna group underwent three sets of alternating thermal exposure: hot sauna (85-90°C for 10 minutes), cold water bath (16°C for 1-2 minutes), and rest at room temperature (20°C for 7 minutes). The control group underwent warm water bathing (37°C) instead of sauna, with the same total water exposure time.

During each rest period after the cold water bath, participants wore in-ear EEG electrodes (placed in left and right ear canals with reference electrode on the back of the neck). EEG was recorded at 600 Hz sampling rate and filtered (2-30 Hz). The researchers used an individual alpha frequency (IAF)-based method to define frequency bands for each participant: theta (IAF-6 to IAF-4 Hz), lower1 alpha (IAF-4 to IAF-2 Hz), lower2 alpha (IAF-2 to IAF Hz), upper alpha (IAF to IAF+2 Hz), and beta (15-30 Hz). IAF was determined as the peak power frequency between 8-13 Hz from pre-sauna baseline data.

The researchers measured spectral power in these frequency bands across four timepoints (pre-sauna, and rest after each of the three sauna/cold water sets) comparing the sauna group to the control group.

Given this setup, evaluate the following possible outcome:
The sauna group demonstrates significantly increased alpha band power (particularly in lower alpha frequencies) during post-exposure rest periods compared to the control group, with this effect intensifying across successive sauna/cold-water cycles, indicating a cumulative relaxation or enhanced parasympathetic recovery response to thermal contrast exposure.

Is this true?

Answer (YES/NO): YES